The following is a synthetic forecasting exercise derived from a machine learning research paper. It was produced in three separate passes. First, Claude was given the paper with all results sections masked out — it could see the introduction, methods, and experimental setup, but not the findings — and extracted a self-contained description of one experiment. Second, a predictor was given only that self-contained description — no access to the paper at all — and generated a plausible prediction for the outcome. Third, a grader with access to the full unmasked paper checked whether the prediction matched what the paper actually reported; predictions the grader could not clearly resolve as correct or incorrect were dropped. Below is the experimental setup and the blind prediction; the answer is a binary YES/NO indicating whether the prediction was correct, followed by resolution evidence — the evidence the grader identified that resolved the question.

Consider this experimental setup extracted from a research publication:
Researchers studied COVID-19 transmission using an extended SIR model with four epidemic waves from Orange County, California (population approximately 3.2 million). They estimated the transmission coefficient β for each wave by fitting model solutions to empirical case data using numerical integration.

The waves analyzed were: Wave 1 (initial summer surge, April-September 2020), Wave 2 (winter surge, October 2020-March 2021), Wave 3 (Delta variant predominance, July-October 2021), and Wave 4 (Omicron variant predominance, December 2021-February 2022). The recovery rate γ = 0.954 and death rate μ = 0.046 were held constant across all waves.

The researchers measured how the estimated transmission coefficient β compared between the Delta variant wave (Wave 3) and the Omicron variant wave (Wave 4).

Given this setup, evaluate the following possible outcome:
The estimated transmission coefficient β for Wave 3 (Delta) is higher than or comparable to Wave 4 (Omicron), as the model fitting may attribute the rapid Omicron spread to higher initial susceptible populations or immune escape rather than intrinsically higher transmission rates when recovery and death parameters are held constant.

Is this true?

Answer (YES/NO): NO